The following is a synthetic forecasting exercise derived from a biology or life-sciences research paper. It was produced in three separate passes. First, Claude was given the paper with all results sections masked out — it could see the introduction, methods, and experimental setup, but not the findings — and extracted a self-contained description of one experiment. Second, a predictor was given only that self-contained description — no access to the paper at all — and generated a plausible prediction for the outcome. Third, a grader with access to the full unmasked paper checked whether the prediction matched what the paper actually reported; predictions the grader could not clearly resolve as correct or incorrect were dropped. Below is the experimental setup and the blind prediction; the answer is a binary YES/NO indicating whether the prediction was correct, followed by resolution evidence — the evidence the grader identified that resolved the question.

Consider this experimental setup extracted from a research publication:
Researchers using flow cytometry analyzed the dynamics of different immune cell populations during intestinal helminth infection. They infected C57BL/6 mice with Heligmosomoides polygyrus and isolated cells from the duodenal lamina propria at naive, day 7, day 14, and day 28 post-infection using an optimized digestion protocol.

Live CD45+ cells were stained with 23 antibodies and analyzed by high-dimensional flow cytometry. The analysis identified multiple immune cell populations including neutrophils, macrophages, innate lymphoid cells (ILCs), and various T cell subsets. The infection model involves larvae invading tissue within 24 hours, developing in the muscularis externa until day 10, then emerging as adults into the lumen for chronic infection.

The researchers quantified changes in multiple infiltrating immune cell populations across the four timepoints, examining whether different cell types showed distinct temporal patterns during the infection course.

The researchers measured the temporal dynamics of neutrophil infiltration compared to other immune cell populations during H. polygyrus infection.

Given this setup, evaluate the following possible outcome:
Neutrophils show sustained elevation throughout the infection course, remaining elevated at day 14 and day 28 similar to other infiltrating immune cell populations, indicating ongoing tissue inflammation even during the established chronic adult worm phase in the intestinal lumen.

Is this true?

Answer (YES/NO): NO